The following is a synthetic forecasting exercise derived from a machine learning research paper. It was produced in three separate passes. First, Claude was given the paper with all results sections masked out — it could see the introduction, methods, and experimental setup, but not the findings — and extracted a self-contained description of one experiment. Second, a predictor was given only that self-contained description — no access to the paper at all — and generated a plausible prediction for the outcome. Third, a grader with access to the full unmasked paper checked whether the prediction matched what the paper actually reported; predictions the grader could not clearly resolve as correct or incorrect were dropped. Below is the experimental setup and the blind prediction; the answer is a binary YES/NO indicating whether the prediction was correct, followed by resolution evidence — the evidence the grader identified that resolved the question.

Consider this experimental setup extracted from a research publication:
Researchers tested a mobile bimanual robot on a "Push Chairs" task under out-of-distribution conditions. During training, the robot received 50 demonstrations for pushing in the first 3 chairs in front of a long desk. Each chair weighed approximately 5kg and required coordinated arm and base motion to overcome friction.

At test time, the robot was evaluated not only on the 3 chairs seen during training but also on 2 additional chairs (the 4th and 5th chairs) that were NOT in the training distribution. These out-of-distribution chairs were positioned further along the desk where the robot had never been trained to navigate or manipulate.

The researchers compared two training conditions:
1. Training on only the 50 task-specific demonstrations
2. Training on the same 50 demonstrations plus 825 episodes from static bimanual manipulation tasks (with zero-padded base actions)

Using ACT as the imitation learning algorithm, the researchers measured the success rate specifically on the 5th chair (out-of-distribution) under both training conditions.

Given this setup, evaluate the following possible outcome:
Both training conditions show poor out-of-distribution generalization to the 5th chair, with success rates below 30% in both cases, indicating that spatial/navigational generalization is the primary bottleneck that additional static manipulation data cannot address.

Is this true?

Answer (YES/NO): NO